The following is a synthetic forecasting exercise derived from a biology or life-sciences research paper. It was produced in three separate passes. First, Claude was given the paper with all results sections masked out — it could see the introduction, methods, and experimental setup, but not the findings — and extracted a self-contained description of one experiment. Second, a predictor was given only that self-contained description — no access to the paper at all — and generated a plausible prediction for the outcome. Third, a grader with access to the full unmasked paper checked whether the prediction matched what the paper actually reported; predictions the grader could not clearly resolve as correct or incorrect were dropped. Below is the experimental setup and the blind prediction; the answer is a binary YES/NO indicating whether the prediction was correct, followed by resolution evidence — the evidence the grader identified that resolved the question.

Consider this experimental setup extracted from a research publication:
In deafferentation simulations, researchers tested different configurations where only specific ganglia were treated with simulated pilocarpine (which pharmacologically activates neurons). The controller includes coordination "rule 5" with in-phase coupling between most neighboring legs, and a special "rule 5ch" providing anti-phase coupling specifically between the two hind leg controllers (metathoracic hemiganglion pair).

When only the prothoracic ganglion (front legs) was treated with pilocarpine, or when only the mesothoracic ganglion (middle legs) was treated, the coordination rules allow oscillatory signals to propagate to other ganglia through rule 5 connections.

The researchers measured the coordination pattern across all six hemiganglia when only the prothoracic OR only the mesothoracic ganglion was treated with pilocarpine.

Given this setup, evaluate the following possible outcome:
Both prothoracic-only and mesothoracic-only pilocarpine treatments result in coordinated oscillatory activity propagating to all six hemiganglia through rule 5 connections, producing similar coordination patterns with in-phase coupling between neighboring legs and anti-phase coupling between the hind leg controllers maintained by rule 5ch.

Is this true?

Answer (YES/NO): NO